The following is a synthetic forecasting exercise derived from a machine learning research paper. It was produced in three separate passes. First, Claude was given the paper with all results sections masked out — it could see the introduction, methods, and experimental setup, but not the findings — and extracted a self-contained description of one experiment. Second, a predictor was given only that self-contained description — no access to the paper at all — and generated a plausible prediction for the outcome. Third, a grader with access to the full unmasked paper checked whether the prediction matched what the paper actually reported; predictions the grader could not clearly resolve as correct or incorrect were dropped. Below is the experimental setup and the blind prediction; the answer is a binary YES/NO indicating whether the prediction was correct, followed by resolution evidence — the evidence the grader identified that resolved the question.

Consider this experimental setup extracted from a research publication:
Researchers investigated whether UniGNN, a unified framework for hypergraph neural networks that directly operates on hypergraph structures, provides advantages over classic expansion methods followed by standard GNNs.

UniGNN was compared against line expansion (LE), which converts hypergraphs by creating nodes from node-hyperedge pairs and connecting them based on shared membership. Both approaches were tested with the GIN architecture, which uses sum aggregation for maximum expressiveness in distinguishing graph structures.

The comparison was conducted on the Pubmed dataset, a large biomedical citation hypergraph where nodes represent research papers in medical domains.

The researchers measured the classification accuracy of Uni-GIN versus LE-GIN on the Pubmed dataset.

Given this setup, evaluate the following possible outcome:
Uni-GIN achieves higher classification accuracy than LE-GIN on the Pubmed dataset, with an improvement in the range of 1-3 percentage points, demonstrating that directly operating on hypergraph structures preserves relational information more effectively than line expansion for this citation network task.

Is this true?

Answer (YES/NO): YES